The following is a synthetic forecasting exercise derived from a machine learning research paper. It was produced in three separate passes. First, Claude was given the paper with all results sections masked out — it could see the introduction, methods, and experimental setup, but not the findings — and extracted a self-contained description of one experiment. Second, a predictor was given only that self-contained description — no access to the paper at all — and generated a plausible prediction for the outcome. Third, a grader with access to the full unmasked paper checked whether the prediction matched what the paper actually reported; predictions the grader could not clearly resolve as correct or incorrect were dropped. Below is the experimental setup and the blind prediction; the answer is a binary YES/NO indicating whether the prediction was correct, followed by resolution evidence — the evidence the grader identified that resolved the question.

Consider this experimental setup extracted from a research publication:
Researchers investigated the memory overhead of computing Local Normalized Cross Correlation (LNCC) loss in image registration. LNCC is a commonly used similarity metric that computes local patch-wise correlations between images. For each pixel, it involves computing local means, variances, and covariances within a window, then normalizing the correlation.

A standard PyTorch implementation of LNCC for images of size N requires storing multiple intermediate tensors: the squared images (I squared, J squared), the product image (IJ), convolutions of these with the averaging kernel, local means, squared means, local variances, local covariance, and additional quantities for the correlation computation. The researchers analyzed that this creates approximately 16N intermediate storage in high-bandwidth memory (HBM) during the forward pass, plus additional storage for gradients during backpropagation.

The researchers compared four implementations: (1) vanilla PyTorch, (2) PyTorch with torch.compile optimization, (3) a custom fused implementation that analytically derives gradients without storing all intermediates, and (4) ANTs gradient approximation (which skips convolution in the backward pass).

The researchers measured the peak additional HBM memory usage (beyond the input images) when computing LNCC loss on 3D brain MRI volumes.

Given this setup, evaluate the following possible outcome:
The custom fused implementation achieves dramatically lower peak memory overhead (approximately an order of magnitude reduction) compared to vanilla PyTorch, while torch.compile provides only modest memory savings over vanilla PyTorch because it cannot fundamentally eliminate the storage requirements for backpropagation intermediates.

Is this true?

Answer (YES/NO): NO